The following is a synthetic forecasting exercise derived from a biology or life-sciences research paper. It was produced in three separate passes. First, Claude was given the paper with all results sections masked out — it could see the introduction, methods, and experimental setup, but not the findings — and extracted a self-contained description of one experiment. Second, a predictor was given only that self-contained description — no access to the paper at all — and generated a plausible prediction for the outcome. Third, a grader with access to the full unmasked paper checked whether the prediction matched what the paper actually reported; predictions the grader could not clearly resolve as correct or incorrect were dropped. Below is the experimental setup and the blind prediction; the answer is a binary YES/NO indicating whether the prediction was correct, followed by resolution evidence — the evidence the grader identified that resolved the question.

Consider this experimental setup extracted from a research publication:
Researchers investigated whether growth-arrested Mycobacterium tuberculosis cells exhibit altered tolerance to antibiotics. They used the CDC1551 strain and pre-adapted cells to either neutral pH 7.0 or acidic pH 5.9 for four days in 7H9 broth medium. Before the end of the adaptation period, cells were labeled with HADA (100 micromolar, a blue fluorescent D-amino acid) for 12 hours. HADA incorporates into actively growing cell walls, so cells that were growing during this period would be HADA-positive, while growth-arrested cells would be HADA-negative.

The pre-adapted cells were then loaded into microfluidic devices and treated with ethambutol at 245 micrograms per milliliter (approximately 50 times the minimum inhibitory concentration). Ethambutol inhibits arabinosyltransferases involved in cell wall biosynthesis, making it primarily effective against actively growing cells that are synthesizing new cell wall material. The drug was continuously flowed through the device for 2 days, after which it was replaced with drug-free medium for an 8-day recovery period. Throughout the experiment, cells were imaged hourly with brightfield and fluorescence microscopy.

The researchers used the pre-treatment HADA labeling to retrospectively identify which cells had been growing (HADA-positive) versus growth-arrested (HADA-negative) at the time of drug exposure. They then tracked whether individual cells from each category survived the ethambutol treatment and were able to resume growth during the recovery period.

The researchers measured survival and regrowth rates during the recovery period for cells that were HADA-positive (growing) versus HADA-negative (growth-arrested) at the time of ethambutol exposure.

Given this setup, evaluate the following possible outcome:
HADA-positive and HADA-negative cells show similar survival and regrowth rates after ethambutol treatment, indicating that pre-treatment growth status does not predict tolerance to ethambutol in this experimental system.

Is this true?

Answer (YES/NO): NO